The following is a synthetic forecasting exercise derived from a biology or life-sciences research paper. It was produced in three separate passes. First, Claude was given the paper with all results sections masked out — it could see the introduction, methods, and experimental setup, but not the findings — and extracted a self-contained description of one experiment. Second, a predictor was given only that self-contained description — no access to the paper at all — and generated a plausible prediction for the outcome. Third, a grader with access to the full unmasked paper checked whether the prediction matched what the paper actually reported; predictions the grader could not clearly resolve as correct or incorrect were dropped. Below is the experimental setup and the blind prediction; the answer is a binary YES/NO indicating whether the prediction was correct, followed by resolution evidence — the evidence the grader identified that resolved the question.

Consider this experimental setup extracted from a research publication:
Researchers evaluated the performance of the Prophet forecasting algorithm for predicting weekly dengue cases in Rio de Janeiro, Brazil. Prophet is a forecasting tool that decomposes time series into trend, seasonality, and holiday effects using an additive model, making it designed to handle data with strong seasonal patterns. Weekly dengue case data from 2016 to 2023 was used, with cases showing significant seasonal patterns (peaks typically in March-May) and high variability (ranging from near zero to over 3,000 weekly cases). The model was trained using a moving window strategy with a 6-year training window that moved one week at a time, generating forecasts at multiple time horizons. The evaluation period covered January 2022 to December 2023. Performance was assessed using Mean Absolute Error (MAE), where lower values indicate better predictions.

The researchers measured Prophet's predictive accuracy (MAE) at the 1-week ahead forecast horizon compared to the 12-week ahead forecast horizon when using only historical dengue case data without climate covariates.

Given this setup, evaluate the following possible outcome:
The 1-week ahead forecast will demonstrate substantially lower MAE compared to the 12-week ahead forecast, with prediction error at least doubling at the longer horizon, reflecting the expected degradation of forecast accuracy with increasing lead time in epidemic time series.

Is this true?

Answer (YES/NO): NO